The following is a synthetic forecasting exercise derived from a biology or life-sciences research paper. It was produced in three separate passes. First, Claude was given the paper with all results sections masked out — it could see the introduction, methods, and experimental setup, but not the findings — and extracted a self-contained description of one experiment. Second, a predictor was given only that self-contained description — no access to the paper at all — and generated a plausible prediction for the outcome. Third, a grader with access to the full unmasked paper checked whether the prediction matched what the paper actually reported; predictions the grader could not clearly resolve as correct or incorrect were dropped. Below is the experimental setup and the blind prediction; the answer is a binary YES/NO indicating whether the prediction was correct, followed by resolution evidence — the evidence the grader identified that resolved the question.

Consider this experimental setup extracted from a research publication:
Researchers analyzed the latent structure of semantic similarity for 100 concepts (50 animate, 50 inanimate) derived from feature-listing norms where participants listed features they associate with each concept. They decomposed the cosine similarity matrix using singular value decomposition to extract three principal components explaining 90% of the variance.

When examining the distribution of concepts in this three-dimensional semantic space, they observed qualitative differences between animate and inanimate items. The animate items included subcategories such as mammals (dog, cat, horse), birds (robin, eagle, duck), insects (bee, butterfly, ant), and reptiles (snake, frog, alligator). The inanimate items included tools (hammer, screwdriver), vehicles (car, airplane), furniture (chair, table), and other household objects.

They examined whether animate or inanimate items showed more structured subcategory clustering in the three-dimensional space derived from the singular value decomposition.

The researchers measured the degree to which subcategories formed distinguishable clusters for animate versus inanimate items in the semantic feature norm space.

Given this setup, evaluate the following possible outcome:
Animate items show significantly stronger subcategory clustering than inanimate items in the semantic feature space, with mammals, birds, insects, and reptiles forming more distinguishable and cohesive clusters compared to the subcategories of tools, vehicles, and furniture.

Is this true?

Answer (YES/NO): YES